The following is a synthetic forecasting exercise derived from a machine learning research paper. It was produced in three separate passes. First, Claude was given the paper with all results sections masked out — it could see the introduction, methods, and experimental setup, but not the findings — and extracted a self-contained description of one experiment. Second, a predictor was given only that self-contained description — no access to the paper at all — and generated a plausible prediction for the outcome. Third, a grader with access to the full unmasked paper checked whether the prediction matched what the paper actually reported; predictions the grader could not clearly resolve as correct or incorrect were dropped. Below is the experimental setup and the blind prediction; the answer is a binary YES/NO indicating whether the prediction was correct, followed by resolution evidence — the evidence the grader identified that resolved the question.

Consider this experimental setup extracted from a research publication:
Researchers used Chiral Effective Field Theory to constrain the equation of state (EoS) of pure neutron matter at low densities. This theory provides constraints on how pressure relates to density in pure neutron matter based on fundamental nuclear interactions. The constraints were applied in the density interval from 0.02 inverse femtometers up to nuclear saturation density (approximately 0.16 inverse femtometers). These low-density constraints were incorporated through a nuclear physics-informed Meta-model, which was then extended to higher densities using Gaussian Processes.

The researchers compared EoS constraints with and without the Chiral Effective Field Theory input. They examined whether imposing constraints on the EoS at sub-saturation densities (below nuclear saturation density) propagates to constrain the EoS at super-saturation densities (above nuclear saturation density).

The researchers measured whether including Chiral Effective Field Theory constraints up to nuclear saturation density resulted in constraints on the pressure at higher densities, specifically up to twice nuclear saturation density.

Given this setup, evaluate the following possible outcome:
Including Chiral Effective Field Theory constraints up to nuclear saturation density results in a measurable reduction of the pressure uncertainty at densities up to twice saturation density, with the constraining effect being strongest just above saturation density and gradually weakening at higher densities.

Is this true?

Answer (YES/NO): YES